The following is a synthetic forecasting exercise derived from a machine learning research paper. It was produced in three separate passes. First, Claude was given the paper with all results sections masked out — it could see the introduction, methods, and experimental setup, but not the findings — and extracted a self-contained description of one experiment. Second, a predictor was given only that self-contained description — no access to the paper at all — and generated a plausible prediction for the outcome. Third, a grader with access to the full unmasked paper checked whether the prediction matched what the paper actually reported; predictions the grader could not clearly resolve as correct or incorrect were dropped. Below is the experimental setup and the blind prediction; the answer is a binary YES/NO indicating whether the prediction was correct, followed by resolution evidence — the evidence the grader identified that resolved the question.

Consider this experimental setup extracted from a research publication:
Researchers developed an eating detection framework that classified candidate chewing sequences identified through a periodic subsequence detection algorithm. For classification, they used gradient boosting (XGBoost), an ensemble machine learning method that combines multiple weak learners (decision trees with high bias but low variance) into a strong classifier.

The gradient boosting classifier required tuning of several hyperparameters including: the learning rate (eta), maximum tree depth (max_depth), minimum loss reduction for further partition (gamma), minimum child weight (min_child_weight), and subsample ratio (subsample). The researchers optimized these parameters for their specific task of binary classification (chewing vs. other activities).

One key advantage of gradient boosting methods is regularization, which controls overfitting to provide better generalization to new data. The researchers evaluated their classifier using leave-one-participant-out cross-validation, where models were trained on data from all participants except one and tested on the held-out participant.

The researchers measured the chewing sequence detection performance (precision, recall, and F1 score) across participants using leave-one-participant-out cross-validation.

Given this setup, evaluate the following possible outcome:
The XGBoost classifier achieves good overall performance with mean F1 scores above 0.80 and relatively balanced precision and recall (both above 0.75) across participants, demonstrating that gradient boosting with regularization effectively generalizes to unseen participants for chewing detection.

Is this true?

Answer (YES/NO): NO